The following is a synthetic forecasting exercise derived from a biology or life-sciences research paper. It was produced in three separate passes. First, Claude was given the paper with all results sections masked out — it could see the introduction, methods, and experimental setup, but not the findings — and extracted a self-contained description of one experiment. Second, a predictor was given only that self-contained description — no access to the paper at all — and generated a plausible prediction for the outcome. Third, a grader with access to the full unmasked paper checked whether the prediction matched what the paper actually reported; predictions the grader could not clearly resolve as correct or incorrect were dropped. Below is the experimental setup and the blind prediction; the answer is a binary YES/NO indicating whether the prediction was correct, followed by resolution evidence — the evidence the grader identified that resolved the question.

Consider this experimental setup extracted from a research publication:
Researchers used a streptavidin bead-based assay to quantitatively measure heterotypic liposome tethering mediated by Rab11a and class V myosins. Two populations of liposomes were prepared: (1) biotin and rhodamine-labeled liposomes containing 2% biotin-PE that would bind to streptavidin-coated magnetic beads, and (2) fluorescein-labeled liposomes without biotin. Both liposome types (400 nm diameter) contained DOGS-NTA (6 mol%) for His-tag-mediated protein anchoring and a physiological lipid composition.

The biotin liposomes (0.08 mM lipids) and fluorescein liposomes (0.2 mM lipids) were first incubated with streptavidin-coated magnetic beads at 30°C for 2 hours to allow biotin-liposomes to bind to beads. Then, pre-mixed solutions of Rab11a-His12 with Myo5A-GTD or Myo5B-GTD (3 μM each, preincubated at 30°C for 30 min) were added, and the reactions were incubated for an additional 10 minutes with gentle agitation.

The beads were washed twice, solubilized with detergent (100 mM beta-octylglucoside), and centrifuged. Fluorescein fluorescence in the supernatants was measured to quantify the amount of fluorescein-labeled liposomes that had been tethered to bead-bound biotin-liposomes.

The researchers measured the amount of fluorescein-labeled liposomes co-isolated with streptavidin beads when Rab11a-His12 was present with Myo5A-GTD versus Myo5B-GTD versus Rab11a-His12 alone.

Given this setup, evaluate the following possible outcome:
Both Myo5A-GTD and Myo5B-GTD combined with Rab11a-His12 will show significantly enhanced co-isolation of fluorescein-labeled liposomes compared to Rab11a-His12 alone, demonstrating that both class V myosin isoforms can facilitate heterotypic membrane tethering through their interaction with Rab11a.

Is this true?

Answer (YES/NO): YES